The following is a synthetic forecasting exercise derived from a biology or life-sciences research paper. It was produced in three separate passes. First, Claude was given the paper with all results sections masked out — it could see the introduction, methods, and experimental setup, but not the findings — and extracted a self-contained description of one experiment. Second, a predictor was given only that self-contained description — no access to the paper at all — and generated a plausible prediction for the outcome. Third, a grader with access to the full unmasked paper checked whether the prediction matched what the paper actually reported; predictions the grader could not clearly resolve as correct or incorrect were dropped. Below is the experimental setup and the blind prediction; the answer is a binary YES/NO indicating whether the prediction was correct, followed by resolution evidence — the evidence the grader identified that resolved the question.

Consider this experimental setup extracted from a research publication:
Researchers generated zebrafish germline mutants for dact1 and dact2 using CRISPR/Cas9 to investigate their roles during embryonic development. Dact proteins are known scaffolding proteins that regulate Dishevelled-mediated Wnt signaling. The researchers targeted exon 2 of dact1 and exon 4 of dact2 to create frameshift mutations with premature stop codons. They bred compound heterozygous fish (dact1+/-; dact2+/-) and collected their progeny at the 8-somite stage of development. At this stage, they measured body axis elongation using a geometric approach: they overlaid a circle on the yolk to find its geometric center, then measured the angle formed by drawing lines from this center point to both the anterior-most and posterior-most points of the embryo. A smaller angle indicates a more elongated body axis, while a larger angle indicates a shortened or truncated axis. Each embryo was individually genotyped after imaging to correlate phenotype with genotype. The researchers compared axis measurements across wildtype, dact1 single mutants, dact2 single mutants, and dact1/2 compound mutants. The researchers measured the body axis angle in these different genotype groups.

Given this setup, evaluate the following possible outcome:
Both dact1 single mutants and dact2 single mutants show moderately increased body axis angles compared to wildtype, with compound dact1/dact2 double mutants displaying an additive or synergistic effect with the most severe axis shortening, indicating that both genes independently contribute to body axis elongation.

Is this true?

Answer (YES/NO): NO